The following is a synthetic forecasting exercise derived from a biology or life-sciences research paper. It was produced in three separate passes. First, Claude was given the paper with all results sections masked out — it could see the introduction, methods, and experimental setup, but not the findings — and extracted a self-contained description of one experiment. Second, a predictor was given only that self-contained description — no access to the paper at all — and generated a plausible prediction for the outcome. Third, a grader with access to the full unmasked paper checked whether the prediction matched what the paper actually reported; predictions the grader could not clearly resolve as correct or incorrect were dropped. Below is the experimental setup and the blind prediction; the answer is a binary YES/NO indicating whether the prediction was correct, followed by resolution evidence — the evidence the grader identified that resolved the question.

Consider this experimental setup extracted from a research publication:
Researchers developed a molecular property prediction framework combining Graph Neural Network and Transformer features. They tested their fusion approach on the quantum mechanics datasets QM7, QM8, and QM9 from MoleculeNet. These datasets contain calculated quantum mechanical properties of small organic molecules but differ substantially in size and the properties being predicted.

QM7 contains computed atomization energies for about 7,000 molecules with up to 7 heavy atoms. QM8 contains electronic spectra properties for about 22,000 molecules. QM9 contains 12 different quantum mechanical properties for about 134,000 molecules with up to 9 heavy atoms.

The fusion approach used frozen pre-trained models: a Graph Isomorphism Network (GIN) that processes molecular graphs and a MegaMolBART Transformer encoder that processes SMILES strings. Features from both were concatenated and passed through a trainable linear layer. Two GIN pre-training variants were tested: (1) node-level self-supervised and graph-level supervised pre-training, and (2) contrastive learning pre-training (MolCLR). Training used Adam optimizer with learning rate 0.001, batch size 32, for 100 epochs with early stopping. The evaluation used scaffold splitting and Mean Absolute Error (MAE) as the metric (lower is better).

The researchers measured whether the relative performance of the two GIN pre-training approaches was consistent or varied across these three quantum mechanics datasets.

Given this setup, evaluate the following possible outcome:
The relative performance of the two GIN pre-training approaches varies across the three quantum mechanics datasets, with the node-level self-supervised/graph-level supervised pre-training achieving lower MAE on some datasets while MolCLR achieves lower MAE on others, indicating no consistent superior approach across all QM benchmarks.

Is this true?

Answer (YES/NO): YES